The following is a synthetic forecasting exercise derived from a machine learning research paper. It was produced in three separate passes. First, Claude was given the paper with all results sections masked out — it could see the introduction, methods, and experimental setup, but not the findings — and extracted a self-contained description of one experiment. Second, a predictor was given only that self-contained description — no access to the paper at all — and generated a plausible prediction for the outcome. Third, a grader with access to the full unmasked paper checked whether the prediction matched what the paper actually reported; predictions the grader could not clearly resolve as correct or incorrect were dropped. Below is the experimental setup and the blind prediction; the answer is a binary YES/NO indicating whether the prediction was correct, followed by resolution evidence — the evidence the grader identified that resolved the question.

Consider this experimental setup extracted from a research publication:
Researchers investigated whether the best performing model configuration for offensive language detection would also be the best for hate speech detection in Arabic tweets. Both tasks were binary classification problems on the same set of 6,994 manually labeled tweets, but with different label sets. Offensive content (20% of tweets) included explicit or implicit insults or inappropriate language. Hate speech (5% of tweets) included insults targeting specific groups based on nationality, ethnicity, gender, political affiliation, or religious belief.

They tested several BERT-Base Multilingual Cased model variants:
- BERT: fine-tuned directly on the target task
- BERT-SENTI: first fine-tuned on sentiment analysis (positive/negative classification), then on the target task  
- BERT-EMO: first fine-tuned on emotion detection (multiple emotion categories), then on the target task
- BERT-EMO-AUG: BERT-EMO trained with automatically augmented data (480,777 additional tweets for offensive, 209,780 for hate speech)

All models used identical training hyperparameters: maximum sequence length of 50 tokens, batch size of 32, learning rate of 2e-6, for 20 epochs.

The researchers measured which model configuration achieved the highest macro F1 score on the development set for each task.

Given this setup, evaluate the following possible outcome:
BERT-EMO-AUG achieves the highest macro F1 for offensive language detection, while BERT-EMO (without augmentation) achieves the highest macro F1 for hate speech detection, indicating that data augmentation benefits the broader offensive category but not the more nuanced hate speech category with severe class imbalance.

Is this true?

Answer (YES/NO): NO